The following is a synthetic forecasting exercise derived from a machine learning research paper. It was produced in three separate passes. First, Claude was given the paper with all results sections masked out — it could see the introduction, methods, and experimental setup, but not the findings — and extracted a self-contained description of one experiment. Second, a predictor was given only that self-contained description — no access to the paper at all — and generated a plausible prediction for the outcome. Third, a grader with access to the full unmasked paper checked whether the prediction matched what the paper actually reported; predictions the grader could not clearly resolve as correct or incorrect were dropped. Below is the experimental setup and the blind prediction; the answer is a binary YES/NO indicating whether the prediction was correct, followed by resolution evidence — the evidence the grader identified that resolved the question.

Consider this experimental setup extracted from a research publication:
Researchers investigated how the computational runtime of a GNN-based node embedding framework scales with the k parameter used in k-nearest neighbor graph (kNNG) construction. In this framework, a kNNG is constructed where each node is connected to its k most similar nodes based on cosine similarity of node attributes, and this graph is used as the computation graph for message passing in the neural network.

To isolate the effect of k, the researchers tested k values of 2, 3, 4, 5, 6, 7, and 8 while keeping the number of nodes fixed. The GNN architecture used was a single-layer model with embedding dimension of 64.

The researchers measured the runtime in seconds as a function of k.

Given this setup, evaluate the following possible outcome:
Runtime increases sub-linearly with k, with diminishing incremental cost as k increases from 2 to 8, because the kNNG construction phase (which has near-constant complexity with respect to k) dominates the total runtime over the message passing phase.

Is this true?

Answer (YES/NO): NO